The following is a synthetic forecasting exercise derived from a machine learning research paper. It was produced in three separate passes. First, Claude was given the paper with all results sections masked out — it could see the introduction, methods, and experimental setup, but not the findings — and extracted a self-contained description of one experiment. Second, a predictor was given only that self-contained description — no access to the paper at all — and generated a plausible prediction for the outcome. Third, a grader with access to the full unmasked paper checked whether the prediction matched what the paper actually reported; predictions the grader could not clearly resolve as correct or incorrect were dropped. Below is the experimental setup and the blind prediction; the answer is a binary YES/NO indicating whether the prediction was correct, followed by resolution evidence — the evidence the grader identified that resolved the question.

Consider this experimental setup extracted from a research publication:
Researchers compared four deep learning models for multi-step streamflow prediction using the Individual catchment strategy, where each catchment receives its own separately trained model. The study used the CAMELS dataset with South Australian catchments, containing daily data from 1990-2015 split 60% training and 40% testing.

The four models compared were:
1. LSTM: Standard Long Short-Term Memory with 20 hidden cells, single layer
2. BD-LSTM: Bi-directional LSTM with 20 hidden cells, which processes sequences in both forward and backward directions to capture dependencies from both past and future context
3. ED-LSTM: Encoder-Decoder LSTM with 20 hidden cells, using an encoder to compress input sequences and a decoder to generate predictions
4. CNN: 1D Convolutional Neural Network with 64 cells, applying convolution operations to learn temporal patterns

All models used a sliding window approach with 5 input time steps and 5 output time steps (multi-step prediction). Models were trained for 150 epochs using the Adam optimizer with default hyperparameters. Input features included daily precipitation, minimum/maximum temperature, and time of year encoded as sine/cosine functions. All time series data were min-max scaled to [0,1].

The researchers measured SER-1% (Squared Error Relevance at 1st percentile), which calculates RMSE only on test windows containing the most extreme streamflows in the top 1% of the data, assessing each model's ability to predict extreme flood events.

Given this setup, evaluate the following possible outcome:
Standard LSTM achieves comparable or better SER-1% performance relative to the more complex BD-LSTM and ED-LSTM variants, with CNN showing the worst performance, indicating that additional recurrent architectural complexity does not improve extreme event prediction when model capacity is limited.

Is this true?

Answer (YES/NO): NO